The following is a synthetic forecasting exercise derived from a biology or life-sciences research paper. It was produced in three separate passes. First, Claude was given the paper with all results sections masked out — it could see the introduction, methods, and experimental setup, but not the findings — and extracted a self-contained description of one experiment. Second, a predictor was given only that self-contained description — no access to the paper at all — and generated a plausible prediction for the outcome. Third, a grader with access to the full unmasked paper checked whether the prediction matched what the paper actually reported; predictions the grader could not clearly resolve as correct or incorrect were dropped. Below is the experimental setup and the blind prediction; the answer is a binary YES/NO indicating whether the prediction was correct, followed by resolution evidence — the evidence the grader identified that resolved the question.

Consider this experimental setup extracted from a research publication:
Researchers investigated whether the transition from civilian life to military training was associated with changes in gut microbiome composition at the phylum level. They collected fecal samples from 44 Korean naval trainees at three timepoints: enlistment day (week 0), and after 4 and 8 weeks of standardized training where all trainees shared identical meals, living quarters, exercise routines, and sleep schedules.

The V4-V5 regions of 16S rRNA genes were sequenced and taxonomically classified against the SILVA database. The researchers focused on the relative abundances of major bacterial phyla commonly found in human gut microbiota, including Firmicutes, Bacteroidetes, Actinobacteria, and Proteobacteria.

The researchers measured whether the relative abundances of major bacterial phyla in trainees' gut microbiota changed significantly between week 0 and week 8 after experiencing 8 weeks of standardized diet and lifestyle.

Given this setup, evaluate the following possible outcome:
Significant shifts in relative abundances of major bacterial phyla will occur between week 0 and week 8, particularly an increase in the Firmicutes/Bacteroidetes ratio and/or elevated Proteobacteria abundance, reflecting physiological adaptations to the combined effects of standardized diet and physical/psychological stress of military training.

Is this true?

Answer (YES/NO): NO